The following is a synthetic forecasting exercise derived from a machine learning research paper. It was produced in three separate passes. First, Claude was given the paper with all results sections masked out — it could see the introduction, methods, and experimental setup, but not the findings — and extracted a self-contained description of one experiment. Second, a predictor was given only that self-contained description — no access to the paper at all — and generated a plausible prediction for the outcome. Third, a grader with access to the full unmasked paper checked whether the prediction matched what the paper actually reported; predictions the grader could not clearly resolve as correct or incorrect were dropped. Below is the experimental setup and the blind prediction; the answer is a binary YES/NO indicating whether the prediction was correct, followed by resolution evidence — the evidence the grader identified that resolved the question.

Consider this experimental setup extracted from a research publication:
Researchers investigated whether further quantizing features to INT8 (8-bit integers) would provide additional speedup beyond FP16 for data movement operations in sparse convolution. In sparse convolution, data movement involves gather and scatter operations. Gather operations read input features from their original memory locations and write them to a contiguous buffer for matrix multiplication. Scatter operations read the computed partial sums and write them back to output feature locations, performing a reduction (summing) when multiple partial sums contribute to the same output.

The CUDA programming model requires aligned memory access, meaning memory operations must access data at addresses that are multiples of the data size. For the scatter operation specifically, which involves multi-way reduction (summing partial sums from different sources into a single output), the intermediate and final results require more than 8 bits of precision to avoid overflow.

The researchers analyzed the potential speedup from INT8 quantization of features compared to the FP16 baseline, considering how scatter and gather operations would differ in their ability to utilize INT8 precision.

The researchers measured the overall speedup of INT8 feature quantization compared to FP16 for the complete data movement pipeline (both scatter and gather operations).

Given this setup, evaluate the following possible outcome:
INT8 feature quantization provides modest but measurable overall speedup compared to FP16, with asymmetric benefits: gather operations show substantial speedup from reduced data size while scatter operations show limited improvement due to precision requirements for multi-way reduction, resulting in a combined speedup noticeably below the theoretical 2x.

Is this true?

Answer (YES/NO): NO